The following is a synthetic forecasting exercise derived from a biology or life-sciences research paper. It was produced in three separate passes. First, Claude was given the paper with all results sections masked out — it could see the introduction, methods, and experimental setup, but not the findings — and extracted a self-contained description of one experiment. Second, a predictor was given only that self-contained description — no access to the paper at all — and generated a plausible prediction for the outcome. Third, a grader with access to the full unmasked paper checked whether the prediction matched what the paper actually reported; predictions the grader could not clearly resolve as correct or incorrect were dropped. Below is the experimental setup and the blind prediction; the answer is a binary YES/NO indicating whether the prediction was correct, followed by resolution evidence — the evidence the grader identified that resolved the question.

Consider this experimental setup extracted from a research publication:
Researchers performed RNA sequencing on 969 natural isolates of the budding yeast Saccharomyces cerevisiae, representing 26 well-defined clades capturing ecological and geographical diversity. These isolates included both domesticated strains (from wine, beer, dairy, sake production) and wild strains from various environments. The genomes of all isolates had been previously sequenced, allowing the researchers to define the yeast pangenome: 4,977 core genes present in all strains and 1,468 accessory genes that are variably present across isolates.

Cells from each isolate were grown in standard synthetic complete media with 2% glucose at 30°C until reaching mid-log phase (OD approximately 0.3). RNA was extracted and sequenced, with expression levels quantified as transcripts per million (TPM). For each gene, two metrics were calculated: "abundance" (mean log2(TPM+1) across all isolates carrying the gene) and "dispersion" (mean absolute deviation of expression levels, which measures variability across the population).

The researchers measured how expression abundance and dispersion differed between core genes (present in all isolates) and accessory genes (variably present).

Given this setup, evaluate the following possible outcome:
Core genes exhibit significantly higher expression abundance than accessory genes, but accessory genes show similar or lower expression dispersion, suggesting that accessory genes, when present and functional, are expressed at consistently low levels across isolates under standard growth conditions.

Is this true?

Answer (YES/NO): NO